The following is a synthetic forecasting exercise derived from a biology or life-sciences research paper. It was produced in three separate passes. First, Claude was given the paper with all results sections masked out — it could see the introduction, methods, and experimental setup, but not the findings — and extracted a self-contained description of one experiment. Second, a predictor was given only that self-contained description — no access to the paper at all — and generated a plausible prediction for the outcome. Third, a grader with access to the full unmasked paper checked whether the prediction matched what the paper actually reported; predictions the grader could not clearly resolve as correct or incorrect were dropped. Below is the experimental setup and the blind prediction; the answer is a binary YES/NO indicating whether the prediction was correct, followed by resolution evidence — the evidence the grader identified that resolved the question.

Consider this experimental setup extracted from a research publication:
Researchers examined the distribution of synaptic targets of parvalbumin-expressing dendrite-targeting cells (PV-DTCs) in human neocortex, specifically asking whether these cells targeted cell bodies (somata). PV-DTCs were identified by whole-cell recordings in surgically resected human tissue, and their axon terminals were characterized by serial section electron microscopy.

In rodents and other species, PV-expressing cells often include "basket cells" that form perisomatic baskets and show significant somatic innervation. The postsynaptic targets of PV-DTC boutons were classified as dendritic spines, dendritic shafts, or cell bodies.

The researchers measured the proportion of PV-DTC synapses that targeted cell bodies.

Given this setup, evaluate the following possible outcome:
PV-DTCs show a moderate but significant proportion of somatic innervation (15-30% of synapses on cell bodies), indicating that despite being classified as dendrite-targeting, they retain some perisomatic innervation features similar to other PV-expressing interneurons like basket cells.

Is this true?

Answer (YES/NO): NO